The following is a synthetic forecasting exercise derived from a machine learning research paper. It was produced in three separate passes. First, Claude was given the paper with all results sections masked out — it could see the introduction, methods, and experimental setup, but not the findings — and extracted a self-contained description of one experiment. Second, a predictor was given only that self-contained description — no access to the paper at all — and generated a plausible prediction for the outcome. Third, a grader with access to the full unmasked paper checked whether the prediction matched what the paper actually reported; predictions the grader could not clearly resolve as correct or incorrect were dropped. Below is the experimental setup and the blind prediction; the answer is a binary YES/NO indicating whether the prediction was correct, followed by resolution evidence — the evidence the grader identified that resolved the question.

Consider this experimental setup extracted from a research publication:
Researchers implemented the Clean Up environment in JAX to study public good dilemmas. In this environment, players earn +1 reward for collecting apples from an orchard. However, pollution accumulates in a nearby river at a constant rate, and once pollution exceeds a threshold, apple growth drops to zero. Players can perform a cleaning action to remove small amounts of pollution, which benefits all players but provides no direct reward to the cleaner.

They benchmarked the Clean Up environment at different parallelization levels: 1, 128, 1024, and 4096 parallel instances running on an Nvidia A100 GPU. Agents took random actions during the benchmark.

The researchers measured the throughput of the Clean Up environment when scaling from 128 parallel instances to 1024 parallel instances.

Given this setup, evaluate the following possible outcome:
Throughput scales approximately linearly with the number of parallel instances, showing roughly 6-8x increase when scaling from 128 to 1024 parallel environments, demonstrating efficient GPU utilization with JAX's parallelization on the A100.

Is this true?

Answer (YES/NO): NO